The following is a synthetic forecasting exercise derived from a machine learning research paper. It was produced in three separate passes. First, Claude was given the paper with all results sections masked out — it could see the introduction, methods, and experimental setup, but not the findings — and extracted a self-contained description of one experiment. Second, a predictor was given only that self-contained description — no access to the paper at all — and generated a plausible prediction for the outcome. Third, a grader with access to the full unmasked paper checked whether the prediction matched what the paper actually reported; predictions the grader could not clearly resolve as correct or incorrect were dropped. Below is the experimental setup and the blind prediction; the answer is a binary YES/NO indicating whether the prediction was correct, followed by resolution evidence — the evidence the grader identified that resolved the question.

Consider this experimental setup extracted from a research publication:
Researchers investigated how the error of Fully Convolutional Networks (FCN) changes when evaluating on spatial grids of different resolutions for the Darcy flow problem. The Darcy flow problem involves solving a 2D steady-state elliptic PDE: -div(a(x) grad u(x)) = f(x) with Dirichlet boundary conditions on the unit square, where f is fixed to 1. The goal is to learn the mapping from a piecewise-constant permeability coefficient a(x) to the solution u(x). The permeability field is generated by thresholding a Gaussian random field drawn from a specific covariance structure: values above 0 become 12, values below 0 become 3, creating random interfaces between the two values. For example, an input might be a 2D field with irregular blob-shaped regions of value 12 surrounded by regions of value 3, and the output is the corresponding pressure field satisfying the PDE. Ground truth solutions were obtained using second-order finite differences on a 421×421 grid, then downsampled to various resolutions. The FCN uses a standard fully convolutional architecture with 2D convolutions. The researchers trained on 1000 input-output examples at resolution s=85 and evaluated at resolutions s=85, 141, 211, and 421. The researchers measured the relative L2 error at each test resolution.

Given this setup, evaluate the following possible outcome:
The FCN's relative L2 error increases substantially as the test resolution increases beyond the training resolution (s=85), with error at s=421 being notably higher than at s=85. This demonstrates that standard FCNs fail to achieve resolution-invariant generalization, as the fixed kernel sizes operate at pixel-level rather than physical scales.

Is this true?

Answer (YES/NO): YES